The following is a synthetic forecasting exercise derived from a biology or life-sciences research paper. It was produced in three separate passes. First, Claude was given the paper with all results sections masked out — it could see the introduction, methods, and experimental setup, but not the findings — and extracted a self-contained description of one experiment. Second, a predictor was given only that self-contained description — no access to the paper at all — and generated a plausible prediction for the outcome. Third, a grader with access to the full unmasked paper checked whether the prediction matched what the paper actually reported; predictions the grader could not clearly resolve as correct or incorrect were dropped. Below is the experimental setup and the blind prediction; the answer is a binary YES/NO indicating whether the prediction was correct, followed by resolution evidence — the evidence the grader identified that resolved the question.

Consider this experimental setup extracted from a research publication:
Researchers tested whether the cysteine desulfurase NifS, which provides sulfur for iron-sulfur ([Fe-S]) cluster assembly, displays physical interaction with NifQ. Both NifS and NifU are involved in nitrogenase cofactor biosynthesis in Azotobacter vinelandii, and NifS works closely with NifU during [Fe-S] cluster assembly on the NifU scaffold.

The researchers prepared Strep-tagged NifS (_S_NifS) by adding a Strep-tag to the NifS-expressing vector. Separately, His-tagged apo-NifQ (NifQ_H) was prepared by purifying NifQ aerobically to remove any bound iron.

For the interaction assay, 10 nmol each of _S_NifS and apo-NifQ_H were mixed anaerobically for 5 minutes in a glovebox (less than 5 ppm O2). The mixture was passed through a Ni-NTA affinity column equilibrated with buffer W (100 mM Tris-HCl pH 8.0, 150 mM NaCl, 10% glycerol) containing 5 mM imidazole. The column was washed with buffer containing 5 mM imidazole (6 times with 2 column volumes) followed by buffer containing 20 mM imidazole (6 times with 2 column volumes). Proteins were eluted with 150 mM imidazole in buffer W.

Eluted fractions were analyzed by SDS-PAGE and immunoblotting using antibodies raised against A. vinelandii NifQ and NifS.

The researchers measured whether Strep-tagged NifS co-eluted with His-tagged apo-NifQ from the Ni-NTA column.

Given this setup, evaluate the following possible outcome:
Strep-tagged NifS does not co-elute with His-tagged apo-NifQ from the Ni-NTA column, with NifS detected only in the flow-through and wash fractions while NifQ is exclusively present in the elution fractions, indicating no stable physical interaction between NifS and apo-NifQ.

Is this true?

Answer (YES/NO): YES